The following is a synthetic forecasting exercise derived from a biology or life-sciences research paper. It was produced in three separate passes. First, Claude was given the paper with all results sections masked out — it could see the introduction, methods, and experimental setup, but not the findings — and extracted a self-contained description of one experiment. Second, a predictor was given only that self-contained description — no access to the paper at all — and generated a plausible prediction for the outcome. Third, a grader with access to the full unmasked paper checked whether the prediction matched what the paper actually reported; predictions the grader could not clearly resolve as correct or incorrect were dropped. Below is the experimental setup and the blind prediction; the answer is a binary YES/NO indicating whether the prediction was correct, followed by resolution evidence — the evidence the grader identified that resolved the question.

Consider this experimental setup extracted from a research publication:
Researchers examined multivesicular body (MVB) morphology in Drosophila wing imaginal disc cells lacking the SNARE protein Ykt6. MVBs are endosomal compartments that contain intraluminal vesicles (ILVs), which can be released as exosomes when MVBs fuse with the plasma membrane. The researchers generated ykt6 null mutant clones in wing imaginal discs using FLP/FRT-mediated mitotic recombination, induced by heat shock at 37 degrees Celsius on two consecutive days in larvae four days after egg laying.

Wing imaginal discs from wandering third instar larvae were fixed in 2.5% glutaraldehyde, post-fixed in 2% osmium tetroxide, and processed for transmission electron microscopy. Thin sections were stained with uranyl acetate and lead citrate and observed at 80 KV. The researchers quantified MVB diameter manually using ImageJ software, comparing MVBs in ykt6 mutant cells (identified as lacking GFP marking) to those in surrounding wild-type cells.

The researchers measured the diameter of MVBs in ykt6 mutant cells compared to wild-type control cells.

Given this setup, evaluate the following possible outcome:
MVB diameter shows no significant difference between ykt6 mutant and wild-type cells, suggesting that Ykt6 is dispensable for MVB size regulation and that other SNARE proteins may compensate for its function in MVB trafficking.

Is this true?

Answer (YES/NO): YES